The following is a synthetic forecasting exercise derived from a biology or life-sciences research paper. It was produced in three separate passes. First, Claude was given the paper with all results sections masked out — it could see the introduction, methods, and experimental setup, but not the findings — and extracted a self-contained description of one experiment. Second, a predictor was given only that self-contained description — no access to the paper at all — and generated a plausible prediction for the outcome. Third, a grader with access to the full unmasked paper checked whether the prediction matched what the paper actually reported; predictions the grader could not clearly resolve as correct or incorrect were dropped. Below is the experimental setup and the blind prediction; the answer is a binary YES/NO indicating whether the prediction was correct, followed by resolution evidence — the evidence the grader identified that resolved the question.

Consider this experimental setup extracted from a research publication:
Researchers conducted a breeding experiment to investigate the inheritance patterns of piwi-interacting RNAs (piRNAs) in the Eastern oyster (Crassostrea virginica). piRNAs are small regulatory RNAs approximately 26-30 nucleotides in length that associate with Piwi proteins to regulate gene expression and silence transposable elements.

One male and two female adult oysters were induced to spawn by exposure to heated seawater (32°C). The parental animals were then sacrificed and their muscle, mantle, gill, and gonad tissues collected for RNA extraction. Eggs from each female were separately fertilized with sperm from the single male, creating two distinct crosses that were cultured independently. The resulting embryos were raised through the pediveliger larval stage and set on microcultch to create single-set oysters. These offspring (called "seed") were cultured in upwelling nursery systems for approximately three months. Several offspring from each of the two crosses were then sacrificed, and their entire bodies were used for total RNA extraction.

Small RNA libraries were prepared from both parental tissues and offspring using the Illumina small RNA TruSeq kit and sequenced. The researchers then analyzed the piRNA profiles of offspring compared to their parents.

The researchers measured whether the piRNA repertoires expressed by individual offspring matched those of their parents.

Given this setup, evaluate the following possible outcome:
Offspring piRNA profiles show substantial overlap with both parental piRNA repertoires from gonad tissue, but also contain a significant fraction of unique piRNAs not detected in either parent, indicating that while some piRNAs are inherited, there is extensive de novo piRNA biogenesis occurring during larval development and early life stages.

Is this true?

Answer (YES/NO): NO